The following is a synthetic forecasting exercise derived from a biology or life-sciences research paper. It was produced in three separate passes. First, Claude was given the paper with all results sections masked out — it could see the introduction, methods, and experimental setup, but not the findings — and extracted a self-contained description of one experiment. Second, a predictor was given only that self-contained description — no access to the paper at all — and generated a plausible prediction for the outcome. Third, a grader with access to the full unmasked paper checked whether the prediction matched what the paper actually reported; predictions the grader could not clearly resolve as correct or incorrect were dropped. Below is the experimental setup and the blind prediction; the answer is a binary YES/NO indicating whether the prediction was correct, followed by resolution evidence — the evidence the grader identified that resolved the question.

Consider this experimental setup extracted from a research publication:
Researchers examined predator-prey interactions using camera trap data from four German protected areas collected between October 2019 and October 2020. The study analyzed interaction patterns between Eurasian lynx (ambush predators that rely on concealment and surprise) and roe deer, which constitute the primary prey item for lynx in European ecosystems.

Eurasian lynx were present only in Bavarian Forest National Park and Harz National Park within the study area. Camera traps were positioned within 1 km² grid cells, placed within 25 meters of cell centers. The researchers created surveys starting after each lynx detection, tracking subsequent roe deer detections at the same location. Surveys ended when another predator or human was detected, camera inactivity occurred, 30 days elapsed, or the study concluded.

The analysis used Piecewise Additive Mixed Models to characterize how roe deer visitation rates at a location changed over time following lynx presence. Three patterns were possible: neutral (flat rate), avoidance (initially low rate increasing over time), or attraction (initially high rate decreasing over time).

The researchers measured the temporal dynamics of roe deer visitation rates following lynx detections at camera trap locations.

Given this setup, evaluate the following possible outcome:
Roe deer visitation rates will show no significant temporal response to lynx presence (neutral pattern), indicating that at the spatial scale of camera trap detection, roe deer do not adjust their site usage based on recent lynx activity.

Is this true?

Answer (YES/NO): YES